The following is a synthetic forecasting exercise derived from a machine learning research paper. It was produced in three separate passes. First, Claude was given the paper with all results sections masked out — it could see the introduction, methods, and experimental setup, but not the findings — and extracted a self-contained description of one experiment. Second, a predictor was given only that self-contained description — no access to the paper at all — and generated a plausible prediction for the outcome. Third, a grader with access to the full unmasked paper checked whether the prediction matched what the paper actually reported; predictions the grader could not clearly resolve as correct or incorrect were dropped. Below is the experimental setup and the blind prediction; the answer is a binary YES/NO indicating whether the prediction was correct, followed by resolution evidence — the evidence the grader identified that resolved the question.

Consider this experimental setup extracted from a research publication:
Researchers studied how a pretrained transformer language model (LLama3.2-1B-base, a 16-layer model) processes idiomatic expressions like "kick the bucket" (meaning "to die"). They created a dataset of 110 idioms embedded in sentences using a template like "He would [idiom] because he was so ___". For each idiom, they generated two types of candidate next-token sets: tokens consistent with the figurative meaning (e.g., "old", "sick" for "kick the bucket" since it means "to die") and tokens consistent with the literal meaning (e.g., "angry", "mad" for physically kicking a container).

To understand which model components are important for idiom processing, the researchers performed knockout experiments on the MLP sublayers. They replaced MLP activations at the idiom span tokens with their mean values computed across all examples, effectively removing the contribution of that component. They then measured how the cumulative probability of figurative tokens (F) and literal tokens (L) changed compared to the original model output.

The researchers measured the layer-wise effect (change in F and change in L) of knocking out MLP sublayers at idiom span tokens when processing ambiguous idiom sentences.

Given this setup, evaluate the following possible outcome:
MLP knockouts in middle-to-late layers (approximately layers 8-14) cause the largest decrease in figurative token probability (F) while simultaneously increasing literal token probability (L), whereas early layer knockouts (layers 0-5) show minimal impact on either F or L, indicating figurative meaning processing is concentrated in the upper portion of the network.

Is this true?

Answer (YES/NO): NO